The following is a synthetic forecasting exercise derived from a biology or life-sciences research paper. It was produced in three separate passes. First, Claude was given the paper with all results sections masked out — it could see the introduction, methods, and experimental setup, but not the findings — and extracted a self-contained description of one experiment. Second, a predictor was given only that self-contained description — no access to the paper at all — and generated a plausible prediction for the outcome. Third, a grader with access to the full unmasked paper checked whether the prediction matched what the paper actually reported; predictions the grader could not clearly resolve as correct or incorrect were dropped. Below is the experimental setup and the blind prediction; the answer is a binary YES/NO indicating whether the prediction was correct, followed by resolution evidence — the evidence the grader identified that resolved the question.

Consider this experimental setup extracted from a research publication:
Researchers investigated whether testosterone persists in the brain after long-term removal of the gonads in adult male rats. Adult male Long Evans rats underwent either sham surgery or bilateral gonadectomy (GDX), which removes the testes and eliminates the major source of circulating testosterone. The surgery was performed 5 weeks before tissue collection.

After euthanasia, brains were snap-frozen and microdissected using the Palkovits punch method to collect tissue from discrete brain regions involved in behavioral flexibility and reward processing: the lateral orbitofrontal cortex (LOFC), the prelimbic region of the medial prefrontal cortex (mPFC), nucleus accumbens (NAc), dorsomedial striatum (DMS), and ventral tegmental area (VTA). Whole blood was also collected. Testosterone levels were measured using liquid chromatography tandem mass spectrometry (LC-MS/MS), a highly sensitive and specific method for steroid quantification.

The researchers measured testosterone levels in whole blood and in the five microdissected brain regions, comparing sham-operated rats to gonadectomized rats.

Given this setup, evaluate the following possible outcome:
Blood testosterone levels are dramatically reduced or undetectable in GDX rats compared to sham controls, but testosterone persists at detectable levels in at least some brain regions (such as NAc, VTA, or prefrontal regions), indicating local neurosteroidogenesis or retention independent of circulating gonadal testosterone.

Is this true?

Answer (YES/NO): NO